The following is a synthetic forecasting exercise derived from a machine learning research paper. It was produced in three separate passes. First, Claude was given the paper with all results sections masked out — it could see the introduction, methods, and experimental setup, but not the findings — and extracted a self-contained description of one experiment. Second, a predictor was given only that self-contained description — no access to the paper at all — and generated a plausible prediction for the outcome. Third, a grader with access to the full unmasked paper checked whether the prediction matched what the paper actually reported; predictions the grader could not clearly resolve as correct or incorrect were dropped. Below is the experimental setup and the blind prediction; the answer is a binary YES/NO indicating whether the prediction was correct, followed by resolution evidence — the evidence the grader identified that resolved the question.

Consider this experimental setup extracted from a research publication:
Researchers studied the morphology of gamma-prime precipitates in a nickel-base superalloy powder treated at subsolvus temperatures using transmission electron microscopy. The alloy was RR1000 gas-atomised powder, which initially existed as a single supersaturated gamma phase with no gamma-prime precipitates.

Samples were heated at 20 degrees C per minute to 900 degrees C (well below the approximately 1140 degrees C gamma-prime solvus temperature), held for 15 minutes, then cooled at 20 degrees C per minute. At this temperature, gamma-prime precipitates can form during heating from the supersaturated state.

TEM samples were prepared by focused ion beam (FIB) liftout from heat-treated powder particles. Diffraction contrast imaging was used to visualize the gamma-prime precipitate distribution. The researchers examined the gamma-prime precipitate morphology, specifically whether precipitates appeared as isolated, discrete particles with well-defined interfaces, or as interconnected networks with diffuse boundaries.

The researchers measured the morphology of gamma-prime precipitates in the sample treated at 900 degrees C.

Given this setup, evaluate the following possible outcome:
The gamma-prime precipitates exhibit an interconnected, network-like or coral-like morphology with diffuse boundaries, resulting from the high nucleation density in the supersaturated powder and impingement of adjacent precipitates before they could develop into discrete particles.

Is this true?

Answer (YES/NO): NO